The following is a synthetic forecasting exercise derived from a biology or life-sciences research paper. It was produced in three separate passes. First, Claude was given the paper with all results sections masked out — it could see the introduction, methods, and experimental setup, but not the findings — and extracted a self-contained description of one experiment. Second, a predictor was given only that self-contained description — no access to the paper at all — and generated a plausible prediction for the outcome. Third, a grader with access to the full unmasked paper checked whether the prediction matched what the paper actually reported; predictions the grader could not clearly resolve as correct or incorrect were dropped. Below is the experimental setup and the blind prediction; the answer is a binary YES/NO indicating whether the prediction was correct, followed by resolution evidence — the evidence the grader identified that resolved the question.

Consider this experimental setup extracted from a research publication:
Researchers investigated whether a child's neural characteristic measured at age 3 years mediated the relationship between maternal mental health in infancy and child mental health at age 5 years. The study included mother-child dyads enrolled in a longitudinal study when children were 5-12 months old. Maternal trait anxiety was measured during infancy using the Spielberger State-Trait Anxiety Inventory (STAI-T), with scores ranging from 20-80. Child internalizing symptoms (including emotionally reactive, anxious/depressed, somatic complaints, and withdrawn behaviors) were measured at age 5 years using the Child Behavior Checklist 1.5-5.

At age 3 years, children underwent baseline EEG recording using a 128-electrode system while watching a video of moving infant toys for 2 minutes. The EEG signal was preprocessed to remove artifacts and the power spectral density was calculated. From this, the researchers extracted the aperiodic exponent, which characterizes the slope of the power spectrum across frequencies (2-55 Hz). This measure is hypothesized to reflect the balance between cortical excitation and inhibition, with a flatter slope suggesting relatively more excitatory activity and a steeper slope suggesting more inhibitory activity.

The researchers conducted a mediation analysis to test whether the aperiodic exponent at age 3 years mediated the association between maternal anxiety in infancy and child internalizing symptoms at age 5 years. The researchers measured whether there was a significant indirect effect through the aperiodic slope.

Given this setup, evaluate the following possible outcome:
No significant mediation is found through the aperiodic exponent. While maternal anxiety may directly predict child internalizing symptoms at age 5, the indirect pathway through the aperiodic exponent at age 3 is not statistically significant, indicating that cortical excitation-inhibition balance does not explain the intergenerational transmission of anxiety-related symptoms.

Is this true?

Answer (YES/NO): YES